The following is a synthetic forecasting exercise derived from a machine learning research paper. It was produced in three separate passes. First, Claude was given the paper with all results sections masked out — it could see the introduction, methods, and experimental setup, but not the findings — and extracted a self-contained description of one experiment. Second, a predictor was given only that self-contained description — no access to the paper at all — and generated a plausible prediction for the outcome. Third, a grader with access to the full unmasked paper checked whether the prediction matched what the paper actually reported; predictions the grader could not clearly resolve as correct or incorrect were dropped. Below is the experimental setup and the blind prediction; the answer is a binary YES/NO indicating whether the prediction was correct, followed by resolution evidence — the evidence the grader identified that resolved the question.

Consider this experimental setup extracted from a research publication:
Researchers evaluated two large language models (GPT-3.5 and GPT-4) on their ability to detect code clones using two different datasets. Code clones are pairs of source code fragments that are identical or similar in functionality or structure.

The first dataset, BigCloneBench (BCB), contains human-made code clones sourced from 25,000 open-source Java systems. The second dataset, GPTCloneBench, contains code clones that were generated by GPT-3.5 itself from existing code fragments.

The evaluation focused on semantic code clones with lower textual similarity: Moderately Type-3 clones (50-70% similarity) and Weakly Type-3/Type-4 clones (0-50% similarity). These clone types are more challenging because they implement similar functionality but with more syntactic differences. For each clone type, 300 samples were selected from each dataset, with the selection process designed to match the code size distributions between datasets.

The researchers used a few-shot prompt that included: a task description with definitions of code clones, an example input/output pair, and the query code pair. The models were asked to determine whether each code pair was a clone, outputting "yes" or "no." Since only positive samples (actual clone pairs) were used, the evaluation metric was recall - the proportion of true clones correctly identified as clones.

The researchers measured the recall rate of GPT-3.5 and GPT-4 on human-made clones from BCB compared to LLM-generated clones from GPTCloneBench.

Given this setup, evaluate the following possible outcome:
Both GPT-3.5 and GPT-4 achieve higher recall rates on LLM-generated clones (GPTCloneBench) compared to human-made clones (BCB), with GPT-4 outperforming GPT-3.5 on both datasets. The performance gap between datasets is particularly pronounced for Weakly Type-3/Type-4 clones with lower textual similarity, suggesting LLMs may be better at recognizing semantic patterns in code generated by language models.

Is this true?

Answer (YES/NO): NO